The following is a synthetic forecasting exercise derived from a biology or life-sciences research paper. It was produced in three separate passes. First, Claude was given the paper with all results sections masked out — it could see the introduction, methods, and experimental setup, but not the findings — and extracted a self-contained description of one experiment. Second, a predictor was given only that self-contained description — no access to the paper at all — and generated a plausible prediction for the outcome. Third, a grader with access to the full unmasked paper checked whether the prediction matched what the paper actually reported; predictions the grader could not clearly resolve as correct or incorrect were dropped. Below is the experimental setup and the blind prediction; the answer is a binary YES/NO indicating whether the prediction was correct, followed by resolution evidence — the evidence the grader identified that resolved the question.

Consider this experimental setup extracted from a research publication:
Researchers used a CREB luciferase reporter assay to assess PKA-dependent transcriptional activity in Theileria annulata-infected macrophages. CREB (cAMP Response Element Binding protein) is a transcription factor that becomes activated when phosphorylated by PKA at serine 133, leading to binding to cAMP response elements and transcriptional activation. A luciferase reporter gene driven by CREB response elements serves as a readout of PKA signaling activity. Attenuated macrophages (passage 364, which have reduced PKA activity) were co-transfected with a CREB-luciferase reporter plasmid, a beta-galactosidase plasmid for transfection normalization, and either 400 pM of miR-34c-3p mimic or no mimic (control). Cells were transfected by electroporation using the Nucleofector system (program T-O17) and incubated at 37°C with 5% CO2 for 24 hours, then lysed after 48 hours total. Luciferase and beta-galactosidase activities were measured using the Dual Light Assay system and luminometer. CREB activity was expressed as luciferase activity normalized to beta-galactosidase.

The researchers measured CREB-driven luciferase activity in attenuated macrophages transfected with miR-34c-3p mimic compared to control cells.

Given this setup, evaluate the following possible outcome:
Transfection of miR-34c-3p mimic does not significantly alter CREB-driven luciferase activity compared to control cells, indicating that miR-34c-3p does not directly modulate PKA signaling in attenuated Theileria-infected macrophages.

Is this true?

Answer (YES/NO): NO